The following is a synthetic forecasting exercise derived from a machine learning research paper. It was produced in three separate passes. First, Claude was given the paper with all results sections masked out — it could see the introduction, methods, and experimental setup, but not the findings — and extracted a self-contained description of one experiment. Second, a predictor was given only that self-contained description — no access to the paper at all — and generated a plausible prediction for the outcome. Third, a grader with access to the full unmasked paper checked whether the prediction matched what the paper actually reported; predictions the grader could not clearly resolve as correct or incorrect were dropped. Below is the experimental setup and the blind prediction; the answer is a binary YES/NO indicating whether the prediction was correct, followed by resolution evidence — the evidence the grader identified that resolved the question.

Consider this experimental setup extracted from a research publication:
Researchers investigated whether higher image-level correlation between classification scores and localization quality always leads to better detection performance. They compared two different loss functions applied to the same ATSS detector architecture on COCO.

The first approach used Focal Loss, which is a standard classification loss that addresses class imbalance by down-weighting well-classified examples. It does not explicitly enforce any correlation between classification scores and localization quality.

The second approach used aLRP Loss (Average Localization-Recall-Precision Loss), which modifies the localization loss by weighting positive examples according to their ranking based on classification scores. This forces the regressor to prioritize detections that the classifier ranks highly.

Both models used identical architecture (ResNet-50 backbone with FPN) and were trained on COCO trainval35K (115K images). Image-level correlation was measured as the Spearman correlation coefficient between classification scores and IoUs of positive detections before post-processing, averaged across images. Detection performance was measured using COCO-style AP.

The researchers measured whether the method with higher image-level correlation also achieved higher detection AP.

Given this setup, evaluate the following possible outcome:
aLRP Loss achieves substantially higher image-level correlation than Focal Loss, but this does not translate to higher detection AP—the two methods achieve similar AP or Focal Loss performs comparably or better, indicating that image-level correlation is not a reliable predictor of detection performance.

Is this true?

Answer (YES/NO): YES